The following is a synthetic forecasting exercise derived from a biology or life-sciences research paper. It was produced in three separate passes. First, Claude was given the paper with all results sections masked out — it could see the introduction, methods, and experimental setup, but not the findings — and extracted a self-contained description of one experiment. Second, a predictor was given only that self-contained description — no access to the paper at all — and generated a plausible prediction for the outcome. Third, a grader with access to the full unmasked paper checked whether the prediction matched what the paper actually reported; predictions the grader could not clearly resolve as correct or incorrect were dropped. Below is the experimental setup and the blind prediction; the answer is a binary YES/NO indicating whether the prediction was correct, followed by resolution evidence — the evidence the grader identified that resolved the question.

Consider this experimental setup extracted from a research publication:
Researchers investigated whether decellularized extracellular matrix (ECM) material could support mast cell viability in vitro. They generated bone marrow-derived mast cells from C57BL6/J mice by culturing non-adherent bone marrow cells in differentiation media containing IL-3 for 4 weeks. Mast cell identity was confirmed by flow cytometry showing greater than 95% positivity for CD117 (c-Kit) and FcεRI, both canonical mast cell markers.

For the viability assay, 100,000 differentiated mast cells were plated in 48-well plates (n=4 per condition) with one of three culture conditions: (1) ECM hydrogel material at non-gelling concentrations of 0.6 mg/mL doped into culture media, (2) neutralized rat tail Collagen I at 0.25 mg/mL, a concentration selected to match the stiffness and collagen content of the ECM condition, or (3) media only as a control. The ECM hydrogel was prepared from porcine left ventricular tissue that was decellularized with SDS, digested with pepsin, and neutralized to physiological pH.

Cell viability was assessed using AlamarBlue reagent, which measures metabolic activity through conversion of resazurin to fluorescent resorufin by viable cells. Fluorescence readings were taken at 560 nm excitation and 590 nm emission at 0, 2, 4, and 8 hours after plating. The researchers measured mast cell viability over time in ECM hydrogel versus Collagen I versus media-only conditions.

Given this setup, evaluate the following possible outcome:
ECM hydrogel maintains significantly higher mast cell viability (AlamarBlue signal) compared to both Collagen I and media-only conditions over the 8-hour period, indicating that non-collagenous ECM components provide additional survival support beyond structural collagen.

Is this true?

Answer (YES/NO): YES